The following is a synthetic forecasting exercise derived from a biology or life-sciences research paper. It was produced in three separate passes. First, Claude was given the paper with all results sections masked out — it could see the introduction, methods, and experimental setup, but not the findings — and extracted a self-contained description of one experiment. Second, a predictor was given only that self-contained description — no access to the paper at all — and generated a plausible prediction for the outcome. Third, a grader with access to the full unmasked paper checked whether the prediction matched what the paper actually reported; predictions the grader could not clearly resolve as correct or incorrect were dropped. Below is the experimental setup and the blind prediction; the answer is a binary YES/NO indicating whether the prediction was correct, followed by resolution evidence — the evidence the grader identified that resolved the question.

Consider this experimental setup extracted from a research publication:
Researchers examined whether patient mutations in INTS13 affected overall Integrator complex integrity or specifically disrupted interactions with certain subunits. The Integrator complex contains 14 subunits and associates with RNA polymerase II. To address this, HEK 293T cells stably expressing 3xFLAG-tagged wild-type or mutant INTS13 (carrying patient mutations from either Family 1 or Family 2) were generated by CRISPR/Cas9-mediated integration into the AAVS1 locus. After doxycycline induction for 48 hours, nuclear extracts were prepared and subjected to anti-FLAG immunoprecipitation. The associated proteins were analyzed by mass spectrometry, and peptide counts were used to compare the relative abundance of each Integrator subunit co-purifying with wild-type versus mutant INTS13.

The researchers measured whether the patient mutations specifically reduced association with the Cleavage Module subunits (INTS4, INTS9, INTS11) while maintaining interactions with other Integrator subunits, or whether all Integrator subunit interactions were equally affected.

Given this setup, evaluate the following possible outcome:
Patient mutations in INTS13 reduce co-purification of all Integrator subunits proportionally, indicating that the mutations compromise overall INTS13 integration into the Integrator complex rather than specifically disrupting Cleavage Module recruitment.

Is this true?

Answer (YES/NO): NO